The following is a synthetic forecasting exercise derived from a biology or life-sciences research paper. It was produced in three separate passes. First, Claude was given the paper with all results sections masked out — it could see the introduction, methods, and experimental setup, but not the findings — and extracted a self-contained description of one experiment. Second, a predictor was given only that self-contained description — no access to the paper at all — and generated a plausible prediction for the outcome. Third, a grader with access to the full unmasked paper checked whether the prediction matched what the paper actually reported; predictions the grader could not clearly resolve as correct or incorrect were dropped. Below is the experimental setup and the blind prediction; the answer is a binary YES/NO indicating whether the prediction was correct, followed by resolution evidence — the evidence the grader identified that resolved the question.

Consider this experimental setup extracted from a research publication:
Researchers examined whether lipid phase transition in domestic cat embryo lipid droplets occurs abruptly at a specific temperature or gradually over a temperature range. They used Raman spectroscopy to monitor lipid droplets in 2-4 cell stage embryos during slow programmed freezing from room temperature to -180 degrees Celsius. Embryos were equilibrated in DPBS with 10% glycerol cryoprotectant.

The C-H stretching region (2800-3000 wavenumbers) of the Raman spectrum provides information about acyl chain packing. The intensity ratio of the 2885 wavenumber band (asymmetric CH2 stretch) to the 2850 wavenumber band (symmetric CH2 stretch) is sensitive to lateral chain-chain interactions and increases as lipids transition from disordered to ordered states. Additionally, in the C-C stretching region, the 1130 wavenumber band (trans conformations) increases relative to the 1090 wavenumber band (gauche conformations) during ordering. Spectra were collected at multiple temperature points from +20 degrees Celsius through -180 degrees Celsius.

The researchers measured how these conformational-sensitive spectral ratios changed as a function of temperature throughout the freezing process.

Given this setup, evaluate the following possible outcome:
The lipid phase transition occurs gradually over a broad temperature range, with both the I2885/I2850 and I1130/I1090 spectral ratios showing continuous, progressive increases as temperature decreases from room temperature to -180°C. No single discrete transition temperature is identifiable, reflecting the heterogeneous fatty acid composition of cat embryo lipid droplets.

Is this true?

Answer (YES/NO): NO